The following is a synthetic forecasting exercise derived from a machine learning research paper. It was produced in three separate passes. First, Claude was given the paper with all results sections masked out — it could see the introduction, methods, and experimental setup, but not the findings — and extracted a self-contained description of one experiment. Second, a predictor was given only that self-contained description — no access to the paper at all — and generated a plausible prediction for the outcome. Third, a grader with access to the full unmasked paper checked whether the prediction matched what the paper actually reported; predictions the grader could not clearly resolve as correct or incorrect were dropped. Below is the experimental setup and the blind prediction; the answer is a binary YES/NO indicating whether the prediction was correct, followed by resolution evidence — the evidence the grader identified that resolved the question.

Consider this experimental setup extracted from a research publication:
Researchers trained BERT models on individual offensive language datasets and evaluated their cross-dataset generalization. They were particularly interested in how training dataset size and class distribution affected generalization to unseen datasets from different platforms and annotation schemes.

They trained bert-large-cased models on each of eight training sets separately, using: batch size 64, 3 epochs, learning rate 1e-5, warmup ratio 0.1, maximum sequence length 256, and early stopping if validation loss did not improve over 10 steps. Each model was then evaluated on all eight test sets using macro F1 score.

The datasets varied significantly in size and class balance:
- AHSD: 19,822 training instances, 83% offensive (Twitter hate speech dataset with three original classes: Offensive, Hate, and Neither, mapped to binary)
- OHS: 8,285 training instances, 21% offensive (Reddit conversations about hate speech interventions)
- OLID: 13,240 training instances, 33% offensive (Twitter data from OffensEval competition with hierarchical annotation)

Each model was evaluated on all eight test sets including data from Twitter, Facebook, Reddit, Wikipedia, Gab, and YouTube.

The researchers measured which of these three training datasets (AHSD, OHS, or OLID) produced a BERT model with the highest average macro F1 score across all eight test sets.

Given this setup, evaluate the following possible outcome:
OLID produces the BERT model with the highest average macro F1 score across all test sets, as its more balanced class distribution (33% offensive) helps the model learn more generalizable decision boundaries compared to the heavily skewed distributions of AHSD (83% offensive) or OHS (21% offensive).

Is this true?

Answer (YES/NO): YES